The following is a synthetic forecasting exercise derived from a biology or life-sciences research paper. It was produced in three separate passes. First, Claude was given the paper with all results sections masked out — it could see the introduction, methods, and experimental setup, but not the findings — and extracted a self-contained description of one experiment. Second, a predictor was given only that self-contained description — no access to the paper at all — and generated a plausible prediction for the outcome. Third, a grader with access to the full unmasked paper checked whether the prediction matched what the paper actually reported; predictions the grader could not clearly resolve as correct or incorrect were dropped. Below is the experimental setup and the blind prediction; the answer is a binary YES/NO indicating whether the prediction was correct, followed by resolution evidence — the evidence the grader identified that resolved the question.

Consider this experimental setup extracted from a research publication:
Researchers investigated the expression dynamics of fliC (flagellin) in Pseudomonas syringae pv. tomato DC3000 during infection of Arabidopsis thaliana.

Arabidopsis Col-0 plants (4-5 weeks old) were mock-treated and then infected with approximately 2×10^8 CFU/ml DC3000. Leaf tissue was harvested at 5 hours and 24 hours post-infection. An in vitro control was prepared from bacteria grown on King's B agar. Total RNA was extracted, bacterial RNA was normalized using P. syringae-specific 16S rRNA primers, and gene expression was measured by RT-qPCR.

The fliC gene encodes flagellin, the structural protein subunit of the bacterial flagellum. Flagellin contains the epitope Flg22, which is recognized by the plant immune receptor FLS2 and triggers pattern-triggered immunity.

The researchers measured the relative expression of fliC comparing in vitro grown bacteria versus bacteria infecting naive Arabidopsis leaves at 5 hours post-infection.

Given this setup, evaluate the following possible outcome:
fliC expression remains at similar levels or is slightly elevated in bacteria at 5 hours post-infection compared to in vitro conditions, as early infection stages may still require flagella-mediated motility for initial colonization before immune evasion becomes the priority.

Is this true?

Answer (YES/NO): NO